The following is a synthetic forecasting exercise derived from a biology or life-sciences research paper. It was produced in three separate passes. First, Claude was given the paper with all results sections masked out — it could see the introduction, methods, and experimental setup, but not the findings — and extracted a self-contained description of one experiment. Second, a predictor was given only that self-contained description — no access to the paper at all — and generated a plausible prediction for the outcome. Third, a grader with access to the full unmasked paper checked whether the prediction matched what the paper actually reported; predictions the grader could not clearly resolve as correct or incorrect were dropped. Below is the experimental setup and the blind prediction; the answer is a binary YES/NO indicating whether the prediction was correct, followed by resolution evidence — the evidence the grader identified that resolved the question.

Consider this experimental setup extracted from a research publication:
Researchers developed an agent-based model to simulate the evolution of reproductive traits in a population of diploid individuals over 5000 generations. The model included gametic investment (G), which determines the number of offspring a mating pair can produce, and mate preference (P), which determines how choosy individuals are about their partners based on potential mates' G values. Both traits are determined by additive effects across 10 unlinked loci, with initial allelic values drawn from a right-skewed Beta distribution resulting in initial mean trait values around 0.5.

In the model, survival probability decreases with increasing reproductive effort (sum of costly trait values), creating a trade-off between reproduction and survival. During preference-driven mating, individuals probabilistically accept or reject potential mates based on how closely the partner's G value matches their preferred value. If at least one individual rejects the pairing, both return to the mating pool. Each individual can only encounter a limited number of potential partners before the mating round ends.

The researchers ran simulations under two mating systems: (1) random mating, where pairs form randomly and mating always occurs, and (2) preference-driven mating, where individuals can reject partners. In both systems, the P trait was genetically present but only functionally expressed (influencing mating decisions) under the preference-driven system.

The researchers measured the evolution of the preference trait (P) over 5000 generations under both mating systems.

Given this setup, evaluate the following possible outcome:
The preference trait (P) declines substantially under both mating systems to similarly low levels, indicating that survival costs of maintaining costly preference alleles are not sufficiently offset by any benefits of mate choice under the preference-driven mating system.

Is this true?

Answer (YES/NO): NO